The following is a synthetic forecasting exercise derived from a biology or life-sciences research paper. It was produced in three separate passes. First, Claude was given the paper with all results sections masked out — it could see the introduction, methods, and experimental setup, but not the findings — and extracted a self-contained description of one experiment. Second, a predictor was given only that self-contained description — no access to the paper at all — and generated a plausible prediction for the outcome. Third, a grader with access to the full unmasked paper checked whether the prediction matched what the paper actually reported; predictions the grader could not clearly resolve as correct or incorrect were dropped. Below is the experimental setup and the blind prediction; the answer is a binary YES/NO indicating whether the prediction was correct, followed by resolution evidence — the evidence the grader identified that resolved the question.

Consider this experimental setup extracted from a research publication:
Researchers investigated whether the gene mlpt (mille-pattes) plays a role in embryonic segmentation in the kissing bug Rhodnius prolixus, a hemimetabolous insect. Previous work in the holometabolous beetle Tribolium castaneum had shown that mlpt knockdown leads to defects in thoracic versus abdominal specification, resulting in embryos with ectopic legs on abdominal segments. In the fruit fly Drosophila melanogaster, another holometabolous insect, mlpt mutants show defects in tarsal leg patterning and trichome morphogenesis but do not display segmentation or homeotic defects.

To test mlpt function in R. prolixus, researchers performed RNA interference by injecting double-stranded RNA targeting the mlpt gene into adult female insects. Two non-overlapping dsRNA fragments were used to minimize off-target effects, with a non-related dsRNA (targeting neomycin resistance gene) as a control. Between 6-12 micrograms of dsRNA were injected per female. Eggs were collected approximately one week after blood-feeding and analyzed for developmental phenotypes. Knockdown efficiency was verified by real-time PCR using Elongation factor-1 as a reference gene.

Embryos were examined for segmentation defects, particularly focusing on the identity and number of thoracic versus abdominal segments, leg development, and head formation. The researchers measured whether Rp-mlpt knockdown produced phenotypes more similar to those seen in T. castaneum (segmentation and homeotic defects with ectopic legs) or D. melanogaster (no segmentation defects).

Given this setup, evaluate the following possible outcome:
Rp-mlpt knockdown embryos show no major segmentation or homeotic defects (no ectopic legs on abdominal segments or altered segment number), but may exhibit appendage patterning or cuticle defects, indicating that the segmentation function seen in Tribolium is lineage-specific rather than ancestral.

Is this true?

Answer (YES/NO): NO